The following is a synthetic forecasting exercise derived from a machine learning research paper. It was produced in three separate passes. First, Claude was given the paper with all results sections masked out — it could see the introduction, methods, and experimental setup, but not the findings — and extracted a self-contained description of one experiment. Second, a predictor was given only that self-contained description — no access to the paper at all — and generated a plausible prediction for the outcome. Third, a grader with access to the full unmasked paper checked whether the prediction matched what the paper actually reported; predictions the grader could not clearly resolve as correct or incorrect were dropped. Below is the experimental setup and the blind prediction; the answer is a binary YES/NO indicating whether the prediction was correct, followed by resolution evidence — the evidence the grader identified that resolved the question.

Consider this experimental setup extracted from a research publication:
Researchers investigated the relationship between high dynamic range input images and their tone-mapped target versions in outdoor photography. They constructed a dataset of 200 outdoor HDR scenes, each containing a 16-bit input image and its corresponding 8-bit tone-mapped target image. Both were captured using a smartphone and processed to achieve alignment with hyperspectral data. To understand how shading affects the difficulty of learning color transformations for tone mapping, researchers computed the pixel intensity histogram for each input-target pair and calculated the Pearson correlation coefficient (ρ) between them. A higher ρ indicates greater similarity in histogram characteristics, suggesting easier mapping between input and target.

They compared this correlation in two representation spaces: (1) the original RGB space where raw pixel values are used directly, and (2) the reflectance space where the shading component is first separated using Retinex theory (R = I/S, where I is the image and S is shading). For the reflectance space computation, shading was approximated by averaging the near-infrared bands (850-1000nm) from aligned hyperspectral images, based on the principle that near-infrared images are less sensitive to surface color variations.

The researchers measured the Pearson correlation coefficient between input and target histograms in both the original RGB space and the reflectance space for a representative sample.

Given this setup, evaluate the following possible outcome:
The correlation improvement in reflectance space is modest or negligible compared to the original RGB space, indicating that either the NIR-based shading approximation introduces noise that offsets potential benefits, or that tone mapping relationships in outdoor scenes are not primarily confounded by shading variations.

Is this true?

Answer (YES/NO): NO